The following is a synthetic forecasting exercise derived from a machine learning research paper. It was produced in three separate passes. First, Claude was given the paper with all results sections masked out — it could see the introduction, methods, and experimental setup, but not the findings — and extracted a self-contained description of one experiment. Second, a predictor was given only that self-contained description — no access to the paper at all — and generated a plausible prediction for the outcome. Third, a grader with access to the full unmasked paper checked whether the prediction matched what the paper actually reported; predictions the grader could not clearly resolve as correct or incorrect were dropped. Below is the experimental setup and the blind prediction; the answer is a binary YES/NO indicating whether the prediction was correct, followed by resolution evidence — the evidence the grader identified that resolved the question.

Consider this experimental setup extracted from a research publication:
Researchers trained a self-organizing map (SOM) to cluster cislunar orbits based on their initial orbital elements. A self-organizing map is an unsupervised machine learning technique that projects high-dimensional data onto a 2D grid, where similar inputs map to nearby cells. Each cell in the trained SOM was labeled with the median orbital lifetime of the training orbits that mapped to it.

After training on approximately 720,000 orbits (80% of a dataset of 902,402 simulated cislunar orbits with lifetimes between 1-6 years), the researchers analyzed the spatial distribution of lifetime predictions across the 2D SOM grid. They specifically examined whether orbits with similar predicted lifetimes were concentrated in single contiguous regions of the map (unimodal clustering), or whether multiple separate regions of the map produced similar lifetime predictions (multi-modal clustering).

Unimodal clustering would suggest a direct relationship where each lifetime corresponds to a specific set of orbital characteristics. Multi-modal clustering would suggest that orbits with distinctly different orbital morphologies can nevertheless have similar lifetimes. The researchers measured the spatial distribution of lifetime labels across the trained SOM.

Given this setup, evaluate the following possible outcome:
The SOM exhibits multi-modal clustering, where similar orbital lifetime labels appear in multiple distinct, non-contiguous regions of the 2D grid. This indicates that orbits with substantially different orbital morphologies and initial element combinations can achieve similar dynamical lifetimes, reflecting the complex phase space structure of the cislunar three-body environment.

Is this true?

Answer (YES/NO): YES